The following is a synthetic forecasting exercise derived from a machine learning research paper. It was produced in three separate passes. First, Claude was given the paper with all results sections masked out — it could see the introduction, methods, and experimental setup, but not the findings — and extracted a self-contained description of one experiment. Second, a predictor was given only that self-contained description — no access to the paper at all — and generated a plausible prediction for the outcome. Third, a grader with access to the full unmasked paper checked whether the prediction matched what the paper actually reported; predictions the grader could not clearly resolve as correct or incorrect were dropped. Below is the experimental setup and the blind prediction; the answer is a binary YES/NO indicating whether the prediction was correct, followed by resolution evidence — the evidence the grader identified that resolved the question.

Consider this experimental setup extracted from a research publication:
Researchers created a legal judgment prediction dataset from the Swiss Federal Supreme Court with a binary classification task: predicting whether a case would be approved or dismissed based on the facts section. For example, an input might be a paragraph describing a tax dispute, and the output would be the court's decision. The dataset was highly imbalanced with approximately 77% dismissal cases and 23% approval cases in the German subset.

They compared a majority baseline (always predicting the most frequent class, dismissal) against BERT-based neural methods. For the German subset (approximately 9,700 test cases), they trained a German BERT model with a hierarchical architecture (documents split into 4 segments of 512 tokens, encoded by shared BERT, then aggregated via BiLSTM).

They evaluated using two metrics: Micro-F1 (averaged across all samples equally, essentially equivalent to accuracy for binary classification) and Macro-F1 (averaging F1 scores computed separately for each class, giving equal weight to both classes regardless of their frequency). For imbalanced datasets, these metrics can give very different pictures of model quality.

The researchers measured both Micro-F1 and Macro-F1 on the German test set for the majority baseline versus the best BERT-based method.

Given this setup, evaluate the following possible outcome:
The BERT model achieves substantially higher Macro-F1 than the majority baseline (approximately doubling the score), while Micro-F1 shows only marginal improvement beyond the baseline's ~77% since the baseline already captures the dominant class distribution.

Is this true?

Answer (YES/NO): NO